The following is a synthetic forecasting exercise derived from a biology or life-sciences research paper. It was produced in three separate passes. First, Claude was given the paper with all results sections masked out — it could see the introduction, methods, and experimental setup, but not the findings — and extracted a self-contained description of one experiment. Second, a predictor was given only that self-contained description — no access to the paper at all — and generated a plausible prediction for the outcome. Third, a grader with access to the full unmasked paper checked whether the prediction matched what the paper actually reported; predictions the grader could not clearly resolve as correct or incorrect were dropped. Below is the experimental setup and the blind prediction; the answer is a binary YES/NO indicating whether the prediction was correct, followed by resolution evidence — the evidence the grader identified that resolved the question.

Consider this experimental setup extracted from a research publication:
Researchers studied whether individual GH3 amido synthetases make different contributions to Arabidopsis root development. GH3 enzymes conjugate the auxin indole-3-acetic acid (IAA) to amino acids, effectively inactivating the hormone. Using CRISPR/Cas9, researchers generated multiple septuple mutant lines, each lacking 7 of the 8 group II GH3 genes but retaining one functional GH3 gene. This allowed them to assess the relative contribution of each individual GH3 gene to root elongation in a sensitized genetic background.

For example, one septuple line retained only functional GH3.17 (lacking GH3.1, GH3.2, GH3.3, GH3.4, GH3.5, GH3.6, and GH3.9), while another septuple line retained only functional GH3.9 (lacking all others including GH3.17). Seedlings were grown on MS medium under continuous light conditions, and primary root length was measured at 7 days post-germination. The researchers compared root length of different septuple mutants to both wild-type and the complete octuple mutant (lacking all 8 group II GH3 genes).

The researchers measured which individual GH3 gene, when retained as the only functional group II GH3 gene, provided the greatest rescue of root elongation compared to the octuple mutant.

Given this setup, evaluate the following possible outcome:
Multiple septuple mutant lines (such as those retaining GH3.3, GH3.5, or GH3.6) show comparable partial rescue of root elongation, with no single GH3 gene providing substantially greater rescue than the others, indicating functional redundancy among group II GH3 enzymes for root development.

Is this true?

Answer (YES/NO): NO